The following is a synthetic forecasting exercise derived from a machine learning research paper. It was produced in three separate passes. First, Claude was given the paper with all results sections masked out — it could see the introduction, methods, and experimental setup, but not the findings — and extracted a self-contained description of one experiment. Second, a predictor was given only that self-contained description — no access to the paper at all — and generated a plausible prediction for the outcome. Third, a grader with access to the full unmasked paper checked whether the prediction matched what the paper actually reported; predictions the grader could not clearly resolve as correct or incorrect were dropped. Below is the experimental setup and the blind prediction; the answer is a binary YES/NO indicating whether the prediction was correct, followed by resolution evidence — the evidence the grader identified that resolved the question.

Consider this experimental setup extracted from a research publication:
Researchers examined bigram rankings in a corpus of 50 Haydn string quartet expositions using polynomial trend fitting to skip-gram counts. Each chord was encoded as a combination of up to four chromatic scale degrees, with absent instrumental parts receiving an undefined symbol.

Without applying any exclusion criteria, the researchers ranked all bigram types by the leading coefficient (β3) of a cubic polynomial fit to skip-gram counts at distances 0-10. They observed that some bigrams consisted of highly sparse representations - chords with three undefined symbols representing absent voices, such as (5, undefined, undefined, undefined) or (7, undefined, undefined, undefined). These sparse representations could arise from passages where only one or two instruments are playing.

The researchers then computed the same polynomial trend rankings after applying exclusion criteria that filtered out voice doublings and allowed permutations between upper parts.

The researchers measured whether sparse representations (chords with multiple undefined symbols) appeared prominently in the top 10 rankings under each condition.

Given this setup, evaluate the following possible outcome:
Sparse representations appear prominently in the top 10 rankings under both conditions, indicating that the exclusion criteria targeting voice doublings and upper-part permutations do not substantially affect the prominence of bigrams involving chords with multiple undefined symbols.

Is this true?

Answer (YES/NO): NO